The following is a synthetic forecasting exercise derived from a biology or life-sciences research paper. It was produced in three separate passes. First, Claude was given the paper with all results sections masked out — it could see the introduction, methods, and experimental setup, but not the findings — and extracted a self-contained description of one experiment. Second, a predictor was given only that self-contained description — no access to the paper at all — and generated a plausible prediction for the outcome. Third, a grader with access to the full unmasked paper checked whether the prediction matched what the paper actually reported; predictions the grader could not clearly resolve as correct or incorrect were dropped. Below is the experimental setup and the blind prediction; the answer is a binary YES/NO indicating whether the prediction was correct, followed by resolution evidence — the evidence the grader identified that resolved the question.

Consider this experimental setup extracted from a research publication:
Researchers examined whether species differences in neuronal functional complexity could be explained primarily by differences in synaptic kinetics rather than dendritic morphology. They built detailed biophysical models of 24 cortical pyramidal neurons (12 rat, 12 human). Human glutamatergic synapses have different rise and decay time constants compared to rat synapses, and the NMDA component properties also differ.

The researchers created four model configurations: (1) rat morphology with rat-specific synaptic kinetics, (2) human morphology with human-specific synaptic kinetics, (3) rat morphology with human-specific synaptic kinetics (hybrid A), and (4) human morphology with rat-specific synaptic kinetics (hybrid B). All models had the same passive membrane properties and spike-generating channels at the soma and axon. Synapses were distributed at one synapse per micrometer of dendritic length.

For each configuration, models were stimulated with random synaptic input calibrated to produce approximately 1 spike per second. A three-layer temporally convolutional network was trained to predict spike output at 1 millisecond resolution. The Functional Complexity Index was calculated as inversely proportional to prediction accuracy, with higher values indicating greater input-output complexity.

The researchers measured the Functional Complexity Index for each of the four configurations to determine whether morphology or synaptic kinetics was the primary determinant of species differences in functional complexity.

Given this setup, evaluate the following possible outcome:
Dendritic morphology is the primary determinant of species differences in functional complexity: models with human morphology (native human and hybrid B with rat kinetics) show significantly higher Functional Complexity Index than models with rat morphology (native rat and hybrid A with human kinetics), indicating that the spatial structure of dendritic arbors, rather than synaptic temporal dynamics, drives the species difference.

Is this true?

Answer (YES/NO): NO